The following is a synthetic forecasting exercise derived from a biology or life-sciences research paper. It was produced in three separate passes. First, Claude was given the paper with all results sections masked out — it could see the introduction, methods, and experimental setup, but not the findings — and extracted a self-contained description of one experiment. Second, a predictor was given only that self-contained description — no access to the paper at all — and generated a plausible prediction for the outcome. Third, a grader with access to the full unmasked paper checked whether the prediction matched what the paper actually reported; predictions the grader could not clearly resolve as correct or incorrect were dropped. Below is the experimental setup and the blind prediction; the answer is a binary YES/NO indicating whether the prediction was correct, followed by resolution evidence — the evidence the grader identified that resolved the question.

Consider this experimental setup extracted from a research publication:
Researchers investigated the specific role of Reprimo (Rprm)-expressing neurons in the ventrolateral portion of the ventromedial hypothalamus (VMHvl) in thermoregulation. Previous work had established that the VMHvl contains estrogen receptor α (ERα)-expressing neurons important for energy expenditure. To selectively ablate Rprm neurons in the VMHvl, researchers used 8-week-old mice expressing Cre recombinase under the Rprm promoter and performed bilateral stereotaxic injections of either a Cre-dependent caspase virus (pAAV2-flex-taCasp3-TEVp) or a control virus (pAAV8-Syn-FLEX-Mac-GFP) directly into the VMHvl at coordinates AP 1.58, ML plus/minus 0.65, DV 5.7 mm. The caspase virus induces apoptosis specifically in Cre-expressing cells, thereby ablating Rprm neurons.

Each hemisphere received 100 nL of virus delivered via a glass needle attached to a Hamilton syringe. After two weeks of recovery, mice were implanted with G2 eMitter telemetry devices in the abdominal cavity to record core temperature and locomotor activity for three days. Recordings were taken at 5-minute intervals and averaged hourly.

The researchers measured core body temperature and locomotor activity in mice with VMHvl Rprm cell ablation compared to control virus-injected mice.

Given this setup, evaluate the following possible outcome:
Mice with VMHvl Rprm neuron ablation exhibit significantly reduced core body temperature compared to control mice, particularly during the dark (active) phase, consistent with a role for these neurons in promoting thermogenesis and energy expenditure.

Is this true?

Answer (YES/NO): NO